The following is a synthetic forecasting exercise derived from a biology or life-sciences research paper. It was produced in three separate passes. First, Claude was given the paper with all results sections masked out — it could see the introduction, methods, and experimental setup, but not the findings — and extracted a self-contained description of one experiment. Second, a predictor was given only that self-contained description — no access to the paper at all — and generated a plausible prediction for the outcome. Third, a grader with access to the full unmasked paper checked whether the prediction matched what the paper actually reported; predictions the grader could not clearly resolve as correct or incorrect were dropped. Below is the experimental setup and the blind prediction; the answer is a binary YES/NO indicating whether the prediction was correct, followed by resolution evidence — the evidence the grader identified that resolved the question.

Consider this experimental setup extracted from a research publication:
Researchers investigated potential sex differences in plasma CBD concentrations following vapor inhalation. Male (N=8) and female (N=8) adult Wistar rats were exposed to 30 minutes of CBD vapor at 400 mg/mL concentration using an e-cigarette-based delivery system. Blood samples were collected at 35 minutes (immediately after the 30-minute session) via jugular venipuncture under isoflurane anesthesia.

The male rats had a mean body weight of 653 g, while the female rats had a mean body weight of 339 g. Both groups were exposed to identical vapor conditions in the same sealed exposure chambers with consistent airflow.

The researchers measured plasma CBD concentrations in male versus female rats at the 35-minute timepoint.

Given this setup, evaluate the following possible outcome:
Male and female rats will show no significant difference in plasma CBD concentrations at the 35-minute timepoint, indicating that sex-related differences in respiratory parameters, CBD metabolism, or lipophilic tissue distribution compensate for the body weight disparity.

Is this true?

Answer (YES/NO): NO